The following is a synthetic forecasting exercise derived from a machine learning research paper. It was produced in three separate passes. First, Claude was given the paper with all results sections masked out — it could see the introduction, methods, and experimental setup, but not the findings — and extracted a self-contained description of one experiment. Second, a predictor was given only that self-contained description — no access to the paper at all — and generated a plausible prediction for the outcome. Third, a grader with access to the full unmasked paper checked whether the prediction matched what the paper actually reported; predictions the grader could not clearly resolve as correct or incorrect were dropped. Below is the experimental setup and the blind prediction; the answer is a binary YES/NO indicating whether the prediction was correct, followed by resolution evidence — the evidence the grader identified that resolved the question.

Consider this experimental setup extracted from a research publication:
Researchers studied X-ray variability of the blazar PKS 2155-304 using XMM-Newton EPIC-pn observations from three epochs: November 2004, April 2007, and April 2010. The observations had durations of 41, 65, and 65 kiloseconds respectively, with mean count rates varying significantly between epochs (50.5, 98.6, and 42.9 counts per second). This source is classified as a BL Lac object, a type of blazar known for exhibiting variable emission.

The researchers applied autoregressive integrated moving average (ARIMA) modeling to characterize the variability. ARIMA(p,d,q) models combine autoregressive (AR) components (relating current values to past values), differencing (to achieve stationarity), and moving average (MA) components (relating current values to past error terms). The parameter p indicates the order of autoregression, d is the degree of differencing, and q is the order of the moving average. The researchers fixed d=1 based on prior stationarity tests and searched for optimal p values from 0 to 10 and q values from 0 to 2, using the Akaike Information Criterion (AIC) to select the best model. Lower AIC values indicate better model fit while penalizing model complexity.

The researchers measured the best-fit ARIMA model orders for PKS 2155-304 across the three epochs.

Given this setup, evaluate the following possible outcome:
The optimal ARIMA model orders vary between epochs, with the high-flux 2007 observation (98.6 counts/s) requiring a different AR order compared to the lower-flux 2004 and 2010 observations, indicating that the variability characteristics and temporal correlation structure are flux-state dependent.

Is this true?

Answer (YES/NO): NO